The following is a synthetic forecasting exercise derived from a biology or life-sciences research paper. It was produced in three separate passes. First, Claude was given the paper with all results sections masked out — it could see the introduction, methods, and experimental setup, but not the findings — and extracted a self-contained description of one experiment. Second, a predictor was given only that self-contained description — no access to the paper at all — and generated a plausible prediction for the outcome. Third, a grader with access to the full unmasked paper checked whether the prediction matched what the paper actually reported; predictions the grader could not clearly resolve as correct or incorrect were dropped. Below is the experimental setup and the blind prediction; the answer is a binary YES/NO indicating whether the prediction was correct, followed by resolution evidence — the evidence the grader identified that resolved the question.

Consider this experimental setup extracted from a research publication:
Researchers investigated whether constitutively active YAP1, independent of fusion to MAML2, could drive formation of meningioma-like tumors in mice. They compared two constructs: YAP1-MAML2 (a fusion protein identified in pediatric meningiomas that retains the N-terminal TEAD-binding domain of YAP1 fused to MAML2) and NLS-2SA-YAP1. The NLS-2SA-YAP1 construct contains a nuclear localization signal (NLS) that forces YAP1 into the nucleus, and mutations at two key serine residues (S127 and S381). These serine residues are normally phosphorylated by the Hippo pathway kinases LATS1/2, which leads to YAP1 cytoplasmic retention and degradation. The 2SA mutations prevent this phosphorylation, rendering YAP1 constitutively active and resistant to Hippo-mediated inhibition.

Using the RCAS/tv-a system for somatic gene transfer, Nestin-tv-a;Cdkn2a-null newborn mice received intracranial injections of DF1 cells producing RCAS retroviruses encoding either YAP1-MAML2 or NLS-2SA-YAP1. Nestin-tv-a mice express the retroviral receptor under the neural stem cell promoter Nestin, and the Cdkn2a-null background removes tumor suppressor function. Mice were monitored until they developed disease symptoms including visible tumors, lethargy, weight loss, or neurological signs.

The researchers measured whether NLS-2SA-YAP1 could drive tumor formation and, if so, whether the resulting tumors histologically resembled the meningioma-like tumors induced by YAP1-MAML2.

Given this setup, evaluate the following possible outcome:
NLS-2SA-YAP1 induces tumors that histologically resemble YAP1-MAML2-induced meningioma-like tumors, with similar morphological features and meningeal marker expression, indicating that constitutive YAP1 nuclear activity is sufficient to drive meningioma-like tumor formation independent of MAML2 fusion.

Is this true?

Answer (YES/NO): YES